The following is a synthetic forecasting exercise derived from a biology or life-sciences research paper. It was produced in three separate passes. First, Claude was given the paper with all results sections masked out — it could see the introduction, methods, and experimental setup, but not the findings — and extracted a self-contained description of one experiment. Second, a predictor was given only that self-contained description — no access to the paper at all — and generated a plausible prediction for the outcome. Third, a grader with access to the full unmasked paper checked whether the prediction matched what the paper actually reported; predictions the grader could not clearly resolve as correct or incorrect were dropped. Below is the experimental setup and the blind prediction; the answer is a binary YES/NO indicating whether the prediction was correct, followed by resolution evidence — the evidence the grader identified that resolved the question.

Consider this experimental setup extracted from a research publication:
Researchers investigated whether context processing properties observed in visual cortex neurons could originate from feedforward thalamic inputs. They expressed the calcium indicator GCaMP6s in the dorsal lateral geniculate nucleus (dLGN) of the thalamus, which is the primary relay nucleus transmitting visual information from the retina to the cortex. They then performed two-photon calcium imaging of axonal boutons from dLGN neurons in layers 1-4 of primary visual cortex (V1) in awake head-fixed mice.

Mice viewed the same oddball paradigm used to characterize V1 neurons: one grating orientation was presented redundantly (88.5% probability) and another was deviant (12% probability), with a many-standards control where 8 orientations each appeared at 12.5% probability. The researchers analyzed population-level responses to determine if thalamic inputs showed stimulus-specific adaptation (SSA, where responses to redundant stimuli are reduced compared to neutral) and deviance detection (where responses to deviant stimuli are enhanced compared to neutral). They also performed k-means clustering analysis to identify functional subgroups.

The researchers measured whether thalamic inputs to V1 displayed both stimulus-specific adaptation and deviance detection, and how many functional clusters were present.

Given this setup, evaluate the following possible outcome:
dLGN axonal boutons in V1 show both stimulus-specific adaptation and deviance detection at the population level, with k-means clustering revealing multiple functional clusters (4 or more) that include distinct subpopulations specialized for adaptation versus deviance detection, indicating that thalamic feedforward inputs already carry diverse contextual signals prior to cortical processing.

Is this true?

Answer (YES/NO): NO